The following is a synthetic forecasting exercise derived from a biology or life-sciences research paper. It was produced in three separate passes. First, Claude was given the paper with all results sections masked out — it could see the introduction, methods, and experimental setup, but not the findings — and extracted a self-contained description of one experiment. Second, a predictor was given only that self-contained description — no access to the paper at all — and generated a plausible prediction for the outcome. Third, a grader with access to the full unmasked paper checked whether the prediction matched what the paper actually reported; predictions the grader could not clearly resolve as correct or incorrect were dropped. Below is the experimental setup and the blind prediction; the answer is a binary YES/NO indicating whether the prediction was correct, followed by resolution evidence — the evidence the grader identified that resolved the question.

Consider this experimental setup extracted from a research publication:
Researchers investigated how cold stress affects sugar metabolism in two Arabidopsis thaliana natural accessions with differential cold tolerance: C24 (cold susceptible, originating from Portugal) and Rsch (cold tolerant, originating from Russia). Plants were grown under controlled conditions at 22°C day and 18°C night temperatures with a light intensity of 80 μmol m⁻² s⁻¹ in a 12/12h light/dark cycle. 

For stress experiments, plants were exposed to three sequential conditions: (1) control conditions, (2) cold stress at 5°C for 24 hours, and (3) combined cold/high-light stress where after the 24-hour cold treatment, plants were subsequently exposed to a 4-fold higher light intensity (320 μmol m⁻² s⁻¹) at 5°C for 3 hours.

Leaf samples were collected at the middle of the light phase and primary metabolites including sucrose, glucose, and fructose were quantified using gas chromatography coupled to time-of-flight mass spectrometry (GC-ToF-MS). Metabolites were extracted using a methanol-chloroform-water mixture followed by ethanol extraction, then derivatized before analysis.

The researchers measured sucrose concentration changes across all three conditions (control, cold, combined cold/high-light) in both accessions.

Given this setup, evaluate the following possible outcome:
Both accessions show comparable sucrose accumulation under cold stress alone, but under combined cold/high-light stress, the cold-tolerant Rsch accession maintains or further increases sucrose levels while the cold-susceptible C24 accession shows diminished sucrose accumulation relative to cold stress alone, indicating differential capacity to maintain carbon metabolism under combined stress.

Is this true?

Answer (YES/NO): NO